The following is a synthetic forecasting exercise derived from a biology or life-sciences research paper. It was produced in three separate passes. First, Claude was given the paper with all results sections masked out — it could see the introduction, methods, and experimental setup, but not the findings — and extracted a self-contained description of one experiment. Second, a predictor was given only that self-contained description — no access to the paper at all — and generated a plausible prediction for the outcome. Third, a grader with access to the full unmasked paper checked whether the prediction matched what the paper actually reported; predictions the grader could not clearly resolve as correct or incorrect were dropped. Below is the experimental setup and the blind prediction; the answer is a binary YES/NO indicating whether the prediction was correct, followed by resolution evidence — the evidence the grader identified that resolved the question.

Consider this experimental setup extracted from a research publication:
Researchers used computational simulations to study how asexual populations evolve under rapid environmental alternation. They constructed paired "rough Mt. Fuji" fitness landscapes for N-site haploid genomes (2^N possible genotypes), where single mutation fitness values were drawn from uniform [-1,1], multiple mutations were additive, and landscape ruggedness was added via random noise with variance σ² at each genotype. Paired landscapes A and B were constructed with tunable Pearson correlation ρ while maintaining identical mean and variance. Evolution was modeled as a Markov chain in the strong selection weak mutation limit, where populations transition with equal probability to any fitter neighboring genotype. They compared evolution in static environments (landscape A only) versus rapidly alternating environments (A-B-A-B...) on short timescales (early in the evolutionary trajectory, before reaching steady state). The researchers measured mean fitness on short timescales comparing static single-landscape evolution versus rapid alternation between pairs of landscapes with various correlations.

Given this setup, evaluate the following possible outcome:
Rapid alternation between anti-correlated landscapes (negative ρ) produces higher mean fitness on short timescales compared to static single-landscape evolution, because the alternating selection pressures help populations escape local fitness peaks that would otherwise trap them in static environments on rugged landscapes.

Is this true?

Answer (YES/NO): NO